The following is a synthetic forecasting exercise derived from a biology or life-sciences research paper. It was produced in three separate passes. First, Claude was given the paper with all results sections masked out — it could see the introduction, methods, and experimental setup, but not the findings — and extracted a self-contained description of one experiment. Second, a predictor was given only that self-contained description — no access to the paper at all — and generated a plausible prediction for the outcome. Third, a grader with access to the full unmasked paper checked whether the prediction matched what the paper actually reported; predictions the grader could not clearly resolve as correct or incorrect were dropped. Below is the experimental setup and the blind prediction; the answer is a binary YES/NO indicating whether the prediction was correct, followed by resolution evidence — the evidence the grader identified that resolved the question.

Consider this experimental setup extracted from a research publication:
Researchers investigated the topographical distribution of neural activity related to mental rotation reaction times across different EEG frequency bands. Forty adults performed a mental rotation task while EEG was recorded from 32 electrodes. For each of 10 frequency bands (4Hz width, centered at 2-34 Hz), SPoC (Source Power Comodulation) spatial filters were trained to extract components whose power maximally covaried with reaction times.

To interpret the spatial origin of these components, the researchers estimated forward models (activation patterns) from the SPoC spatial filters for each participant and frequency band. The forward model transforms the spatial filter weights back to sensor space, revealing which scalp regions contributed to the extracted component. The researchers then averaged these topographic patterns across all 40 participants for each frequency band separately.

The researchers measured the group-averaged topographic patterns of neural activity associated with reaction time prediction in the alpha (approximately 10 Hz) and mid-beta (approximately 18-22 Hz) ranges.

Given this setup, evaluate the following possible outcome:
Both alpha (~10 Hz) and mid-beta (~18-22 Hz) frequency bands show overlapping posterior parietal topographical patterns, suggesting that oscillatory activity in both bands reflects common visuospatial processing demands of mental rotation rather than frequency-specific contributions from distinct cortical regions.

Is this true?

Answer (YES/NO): NO